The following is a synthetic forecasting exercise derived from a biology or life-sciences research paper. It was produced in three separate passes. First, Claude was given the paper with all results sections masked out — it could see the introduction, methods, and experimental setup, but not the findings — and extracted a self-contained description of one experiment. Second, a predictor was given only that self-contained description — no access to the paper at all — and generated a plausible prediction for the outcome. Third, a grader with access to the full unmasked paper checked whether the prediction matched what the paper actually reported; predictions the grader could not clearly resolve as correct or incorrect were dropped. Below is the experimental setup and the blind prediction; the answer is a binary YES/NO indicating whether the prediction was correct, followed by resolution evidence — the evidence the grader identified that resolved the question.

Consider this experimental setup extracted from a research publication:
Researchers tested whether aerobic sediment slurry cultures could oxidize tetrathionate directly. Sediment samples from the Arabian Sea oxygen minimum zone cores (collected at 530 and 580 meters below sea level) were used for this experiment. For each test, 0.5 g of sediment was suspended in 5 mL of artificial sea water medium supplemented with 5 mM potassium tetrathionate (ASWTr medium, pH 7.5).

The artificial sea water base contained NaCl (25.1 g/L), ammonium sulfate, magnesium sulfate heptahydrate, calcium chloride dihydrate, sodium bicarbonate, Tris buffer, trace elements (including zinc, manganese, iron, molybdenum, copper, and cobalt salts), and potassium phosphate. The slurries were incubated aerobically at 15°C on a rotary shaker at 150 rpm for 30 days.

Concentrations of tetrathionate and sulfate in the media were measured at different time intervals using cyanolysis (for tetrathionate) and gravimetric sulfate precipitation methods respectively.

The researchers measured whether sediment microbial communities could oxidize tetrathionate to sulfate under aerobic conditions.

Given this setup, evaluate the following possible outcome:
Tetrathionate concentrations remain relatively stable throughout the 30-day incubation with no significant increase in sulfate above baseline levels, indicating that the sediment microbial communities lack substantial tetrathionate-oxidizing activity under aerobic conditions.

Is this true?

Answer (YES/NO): NO